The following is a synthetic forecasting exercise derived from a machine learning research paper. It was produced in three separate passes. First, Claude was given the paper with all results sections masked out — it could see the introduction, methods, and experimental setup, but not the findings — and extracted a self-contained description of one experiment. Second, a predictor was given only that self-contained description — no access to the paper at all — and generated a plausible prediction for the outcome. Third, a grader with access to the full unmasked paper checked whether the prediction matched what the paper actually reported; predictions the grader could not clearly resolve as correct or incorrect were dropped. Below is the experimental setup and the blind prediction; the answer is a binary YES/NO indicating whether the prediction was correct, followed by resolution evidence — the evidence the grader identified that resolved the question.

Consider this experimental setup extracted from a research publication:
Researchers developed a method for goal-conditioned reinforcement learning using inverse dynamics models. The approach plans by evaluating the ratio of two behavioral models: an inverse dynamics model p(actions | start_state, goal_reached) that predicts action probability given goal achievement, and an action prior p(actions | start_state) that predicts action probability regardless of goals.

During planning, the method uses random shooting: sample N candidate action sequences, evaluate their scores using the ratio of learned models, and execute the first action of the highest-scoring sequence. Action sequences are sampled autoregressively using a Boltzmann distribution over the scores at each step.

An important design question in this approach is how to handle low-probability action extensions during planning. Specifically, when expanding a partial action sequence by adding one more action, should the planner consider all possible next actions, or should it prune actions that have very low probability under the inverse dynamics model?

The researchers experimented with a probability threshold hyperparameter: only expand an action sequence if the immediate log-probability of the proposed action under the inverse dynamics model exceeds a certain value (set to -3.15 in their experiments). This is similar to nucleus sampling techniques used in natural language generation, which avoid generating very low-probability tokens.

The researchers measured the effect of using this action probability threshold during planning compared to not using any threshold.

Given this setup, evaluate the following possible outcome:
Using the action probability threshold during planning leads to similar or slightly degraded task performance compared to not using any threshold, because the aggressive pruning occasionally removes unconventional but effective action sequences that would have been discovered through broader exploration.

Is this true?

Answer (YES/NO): NO